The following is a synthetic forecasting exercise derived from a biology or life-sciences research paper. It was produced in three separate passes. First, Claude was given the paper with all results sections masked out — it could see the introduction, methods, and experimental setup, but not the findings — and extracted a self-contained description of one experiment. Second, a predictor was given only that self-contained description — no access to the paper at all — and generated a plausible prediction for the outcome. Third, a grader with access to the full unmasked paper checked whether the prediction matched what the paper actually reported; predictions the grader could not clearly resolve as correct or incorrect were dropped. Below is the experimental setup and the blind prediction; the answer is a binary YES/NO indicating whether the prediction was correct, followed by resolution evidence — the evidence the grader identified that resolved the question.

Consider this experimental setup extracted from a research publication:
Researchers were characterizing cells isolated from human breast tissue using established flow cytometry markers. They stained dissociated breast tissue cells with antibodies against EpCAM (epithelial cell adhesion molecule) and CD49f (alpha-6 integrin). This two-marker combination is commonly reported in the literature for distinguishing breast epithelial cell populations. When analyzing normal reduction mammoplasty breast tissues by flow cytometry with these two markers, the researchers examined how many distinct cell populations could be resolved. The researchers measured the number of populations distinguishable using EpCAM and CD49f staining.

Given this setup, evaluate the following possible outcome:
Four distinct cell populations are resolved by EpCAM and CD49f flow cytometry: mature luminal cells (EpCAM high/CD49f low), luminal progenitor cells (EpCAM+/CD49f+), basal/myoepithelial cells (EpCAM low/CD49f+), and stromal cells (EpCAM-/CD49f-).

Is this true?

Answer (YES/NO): YES